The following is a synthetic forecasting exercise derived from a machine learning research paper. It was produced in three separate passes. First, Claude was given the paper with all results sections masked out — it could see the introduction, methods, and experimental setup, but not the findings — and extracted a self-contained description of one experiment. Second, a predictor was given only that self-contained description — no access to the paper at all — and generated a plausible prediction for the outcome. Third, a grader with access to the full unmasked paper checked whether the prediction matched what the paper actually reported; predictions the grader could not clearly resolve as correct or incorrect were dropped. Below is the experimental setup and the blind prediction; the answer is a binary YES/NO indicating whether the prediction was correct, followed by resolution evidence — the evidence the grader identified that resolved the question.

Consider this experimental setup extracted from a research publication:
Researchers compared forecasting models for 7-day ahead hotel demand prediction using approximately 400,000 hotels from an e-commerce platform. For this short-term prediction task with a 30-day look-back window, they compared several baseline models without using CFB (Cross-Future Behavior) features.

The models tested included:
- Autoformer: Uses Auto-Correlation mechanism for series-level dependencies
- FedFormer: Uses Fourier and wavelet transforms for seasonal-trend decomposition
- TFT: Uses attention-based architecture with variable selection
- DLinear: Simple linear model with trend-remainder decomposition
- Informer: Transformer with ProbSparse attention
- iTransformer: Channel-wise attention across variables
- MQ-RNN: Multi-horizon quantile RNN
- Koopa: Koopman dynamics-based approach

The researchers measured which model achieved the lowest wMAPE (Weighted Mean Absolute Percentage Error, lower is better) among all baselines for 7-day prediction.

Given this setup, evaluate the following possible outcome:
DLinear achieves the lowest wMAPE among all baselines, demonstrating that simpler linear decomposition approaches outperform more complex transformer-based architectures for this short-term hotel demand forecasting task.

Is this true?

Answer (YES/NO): NO